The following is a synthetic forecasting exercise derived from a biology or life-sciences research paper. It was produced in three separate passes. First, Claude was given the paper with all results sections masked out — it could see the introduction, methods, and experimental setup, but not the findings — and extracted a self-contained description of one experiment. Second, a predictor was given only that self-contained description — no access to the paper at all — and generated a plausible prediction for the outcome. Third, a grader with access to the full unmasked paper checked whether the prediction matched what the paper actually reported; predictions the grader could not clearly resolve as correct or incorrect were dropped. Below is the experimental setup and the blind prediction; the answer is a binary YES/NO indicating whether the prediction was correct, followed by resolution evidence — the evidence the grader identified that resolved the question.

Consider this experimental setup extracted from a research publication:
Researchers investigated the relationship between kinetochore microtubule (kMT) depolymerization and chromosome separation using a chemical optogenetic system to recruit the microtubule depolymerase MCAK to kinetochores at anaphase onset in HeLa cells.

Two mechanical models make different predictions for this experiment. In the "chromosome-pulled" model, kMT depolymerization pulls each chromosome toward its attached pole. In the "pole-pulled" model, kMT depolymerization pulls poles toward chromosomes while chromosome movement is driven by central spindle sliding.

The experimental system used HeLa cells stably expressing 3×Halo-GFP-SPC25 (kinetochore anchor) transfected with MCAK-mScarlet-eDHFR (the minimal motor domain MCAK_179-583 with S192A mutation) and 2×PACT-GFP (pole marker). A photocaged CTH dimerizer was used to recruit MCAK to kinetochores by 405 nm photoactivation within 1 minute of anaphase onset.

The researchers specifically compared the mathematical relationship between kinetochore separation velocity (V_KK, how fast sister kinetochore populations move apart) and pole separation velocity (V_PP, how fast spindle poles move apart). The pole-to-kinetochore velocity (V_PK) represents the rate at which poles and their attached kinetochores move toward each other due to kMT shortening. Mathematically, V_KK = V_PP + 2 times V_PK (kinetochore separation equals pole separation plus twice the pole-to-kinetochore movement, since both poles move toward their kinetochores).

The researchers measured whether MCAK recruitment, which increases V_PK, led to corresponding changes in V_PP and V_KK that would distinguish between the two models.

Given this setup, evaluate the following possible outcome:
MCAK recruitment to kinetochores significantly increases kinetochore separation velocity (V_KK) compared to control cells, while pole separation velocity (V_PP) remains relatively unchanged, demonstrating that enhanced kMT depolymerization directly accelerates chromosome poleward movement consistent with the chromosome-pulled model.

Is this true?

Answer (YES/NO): NO